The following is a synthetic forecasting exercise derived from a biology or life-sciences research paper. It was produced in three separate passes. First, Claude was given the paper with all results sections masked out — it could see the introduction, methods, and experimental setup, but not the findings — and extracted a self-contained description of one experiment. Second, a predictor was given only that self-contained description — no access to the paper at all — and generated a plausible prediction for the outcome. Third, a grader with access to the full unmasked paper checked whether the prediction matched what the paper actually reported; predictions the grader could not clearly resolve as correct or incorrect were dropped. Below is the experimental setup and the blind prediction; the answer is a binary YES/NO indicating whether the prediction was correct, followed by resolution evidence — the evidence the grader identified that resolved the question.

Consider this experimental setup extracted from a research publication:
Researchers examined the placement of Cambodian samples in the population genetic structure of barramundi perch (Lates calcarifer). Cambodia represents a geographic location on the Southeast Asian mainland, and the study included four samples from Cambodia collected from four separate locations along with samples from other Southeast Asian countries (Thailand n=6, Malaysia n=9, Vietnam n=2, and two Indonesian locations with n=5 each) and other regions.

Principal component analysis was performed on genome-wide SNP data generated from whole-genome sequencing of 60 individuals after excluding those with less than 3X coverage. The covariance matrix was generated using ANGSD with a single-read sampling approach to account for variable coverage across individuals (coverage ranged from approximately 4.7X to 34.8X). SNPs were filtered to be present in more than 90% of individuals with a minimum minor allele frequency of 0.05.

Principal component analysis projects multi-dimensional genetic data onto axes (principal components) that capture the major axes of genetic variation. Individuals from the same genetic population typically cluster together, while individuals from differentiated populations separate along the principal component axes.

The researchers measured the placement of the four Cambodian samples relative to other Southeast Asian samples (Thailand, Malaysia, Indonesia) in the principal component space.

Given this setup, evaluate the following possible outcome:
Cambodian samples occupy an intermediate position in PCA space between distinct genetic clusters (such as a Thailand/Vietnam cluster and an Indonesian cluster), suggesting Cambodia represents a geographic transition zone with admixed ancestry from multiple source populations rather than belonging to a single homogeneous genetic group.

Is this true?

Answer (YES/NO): NO